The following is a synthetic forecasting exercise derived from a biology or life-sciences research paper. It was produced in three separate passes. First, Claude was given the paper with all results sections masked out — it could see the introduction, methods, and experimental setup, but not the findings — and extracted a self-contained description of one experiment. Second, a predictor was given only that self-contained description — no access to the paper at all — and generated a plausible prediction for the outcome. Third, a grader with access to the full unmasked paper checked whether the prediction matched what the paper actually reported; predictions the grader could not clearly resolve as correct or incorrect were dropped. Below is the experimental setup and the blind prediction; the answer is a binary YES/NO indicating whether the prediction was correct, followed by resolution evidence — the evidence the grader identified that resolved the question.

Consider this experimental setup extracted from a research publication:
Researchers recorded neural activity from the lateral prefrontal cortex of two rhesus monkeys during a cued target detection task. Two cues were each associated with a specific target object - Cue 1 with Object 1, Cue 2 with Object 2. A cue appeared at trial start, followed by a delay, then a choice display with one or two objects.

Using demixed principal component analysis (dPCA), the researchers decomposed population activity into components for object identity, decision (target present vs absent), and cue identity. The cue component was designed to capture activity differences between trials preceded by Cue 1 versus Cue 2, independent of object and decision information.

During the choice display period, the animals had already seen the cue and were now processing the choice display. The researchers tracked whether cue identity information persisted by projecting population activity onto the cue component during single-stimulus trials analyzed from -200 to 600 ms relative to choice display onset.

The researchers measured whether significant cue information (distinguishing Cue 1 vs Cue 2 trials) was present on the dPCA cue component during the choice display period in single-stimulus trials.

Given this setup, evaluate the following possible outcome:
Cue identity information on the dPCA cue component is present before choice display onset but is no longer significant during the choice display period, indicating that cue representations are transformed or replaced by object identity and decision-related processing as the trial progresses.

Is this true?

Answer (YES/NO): NO